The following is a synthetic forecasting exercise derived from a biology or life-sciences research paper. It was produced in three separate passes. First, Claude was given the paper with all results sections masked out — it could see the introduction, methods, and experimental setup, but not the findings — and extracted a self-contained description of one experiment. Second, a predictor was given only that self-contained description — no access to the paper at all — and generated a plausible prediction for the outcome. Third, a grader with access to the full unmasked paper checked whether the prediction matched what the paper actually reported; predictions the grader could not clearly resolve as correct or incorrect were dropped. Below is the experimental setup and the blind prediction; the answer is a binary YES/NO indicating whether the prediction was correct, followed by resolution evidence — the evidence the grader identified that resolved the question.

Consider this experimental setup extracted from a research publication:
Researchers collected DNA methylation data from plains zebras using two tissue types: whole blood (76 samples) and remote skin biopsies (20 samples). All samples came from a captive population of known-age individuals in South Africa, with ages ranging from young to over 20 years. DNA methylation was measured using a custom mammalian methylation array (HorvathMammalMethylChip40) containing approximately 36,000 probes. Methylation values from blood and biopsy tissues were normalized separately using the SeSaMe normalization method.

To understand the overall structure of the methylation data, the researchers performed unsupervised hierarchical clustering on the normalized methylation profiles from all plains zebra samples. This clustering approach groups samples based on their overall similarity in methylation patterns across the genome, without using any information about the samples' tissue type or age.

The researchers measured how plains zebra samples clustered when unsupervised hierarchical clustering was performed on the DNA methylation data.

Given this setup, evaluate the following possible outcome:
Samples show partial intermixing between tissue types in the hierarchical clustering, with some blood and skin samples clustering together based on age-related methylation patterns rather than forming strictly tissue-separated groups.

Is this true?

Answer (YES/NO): NO